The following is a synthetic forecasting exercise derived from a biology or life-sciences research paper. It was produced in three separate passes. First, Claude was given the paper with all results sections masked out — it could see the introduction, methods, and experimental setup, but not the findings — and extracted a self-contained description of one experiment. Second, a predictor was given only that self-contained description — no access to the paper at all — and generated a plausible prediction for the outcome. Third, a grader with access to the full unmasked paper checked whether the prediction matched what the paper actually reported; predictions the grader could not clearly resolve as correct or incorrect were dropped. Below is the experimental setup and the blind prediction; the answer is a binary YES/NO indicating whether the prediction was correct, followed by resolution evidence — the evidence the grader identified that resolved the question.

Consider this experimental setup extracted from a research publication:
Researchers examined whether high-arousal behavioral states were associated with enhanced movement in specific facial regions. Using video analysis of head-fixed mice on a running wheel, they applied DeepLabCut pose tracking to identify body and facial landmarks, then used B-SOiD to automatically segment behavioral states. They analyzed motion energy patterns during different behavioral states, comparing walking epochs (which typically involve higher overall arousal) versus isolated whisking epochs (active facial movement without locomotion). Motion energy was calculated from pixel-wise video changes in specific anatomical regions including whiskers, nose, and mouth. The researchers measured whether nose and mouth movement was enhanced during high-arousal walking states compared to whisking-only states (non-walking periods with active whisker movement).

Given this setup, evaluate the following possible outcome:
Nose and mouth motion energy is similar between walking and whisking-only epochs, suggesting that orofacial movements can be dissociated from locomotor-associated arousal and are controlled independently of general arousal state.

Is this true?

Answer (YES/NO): NO